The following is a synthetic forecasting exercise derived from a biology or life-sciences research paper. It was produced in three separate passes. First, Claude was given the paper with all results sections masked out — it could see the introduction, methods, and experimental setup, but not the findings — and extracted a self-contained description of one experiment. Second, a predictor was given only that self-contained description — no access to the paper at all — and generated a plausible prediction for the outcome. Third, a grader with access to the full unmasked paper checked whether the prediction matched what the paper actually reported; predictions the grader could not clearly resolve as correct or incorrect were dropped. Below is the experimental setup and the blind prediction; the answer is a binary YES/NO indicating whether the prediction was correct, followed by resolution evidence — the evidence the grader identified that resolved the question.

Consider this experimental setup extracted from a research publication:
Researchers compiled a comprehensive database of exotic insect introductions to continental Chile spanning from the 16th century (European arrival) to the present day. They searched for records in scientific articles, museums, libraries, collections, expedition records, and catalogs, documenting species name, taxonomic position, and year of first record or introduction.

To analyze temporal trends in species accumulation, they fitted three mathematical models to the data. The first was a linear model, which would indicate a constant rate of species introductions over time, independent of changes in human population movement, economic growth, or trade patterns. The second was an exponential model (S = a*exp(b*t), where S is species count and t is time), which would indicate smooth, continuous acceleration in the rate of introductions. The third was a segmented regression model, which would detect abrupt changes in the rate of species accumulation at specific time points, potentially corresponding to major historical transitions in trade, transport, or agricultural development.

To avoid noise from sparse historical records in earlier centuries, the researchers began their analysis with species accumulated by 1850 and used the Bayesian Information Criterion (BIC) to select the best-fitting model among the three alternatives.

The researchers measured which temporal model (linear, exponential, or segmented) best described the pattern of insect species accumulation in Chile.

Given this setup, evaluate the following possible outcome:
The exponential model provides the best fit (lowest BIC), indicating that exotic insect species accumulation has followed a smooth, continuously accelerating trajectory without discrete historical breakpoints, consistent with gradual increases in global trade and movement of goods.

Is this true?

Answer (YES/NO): NO